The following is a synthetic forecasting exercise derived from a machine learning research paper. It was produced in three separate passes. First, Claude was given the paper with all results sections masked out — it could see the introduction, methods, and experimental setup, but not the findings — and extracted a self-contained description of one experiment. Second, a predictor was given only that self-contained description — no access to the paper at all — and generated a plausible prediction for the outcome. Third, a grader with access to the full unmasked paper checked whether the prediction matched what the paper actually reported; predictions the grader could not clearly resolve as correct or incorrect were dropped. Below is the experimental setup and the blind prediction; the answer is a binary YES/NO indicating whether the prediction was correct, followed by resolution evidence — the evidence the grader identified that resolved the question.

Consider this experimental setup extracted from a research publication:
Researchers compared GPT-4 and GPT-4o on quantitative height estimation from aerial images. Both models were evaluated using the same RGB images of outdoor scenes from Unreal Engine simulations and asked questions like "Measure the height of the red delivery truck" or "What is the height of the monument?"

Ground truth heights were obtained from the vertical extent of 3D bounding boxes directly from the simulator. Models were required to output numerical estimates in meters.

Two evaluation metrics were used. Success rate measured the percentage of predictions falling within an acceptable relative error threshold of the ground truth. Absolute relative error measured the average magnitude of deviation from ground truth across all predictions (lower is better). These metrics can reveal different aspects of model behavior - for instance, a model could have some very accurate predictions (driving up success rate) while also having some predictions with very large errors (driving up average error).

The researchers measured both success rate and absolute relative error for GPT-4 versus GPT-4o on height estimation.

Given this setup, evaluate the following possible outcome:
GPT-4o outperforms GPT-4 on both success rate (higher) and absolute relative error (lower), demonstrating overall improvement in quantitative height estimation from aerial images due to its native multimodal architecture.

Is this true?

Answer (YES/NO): NO